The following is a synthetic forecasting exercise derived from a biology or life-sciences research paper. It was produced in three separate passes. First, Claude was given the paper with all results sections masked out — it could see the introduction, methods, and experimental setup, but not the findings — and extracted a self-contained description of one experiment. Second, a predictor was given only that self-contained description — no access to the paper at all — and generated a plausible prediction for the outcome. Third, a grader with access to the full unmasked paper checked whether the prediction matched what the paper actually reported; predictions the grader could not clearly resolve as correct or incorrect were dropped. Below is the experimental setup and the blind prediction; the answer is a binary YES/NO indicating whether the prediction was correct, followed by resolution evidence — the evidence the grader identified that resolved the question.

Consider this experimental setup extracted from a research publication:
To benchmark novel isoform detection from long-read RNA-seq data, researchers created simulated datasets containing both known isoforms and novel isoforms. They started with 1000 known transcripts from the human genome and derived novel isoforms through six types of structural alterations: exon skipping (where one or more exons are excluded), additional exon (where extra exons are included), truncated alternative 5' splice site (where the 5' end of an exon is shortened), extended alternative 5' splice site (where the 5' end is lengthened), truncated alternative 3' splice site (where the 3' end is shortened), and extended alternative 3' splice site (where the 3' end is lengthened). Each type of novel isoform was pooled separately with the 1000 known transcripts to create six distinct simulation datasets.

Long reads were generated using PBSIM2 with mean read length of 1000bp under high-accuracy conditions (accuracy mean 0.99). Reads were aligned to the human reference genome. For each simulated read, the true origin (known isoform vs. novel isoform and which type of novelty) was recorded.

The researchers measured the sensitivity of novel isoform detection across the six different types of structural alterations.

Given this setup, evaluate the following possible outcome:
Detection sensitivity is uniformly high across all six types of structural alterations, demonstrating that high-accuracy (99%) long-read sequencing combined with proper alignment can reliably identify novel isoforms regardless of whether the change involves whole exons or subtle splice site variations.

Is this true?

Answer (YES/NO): NO